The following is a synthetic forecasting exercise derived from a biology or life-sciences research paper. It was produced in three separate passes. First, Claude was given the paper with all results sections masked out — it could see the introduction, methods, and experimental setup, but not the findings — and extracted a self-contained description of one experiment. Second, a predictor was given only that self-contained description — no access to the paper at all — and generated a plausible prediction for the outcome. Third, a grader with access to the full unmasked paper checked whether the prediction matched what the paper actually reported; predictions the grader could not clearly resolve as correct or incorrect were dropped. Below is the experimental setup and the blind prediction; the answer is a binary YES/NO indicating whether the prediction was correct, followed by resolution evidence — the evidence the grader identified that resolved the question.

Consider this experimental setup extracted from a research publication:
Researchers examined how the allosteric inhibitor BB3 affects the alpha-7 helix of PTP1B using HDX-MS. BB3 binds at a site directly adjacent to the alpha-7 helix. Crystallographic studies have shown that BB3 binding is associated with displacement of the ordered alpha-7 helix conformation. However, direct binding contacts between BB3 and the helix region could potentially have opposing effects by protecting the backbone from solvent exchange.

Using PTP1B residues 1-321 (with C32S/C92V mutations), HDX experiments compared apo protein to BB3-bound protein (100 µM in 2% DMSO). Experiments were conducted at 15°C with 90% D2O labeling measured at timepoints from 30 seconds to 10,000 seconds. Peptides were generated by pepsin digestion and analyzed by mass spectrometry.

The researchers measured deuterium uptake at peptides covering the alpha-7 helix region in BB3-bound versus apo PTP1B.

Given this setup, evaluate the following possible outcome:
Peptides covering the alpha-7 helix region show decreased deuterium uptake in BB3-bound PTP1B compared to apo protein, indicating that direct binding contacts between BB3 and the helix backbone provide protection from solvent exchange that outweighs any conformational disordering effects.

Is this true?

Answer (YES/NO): NO